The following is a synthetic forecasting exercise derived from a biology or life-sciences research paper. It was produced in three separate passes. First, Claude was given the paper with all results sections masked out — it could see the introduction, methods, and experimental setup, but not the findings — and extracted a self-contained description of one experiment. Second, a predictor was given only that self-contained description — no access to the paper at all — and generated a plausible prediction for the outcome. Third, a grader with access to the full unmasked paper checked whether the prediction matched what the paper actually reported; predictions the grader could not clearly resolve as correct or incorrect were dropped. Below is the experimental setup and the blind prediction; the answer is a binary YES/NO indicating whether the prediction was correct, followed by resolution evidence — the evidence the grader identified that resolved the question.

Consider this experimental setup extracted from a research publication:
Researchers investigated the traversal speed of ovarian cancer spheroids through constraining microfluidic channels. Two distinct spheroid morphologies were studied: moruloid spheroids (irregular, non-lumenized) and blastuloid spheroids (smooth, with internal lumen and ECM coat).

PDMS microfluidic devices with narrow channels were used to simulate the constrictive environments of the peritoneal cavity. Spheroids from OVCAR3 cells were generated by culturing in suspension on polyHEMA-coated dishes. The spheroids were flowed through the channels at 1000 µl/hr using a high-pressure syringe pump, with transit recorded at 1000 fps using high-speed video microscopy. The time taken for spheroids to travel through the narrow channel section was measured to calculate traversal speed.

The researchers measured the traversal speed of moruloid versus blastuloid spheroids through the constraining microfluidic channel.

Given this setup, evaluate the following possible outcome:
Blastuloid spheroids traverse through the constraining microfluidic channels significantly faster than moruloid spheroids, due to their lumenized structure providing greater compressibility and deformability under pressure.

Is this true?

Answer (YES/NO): NO